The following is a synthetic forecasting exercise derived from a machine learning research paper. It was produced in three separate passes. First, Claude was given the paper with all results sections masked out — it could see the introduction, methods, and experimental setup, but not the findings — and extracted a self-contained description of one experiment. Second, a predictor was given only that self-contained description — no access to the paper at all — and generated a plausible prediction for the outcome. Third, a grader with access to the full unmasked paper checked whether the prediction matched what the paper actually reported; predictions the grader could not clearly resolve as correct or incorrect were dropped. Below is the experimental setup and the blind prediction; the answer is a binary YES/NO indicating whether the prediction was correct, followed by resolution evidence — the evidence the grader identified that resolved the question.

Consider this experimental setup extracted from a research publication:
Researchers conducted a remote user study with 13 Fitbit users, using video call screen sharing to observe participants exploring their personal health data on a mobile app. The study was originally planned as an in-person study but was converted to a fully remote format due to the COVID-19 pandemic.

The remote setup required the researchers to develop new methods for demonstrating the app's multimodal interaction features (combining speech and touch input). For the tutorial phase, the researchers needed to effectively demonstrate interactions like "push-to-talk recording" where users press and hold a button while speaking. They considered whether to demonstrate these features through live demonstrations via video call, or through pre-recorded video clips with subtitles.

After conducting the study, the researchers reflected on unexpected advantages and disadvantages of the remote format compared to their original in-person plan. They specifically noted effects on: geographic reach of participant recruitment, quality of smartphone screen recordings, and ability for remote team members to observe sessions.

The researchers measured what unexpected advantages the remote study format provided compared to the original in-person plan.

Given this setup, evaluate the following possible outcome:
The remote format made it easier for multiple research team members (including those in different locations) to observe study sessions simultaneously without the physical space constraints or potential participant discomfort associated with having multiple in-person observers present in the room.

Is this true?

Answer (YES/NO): YES